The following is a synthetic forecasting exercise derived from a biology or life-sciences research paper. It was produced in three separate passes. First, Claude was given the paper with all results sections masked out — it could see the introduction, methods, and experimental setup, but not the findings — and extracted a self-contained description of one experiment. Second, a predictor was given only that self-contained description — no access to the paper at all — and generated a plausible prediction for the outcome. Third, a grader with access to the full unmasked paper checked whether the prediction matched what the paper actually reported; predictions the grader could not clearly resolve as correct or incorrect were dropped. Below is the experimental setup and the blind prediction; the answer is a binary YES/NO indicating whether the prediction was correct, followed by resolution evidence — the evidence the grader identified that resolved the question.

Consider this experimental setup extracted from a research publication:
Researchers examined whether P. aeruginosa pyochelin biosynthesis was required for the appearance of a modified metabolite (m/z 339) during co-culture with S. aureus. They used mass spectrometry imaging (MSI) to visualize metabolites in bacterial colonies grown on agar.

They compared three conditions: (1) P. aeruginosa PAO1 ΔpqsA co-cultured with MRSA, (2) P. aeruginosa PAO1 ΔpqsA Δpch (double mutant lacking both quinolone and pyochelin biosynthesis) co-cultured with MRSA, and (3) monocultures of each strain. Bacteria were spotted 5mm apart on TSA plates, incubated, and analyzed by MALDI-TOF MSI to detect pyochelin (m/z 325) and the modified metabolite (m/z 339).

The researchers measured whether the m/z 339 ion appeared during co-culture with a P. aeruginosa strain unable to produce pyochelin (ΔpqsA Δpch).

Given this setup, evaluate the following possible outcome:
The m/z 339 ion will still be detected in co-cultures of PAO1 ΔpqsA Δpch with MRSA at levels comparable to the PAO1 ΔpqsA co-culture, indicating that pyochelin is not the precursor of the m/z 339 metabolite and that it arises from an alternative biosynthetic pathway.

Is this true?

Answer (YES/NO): NO